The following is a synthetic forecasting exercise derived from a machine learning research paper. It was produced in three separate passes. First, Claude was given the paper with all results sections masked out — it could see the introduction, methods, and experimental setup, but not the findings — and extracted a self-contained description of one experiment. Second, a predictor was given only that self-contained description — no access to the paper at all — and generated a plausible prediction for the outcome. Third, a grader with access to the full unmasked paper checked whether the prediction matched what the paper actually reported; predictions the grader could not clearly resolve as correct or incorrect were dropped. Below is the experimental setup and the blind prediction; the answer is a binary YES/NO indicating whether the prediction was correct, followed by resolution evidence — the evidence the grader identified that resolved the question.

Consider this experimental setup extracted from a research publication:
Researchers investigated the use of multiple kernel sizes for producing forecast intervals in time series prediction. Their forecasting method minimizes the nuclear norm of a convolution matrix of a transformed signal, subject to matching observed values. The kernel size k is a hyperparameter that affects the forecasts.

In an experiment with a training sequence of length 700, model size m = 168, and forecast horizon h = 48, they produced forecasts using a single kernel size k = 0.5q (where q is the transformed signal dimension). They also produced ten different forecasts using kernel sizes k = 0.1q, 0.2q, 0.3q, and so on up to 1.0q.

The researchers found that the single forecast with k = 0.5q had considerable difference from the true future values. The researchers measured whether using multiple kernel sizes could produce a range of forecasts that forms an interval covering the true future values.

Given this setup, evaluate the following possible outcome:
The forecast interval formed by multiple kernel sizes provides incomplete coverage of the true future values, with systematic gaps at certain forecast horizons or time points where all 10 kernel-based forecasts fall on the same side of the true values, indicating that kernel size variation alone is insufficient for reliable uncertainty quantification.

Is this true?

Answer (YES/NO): NO